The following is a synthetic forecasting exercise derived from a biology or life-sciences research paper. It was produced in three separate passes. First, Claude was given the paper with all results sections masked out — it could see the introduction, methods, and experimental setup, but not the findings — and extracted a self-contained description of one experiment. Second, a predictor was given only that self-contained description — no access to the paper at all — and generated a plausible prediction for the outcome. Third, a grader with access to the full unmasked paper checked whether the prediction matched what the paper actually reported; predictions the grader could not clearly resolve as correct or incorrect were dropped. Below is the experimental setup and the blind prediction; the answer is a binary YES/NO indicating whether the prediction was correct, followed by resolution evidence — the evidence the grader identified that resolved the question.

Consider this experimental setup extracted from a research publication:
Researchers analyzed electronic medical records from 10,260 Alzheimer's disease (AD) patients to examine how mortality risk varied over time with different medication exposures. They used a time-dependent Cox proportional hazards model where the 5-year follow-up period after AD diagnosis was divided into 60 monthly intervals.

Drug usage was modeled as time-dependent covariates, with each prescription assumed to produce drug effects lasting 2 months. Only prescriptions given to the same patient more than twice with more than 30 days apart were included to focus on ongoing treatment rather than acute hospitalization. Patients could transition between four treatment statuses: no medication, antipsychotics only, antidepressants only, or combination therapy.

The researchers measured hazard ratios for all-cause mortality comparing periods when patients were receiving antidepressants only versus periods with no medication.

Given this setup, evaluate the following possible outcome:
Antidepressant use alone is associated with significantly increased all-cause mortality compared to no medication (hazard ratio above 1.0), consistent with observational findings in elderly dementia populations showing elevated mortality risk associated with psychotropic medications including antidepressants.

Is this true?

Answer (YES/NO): NO